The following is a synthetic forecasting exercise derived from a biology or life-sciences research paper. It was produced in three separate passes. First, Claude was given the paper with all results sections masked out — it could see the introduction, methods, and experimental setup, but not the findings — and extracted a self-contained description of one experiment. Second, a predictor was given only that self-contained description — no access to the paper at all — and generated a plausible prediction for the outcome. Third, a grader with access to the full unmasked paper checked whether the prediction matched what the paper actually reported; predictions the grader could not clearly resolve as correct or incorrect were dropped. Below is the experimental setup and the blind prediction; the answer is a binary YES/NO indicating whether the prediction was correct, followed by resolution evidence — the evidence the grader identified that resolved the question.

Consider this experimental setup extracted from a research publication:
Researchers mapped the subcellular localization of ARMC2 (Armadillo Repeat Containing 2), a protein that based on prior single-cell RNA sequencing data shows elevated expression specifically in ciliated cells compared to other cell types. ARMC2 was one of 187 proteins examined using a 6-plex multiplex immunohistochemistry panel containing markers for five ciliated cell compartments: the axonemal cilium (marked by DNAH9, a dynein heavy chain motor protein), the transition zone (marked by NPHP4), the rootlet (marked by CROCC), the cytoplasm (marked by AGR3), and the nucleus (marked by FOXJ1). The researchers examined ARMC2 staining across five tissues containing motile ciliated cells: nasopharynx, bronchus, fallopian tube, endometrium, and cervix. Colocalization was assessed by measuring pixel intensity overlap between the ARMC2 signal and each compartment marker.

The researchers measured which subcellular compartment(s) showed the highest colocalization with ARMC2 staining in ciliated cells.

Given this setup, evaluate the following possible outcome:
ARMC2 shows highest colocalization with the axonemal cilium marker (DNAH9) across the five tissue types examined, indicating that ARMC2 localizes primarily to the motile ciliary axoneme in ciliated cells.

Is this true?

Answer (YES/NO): YES